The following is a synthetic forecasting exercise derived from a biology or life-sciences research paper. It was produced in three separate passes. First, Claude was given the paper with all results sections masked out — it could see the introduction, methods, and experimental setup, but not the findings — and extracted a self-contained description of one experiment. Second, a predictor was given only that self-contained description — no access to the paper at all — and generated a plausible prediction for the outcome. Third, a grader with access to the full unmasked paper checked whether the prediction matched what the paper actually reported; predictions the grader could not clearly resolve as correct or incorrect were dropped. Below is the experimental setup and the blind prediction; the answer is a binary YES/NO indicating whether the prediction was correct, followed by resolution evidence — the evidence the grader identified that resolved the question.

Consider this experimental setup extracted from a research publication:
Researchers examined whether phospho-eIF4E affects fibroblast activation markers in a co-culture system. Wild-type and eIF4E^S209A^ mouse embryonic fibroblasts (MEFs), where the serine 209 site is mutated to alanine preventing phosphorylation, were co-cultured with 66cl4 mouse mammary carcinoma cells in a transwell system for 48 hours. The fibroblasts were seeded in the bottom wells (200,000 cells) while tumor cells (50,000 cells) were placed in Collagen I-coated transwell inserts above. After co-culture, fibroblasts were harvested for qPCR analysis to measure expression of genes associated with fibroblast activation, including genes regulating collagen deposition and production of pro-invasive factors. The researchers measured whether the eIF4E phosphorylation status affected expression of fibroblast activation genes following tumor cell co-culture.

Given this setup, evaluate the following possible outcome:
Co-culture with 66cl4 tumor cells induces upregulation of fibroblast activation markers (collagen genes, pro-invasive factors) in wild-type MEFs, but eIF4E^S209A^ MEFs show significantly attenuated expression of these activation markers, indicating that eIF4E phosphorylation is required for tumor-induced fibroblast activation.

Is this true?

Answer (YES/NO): NO